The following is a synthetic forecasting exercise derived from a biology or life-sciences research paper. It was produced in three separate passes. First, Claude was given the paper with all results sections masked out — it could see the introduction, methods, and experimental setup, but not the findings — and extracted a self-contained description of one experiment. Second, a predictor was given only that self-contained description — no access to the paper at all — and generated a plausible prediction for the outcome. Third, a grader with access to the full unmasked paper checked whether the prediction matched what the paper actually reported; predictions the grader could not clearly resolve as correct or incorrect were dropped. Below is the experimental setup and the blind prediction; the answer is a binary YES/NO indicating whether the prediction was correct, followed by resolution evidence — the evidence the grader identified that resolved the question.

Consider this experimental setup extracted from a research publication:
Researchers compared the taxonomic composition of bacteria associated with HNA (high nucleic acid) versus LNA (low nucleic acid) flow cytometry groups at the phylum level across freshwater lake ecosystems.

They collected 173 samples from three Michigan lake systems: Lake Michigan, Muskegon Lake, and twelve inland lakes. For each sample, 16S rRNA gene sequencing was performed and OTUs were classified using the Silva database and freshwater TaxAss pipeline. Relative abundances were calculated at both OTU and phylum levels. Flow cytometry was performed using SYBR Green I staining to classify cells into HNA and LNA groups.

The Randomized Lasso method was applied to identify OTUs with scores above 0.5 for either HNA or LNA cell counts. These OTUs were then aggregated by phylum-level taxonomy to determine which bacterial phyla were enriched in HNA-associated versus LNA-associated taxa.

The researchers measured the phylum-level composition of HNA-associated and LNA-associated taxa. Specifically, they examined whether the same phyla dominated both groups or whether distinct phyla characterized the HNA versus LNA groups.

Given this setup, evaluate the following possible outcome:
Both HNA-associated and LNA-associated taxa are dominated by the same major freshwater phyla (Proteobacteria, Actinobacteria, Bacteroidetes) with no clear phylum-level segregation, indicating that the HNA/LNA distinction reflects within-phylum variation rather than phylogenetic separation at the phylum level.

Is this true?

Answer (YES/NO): YES